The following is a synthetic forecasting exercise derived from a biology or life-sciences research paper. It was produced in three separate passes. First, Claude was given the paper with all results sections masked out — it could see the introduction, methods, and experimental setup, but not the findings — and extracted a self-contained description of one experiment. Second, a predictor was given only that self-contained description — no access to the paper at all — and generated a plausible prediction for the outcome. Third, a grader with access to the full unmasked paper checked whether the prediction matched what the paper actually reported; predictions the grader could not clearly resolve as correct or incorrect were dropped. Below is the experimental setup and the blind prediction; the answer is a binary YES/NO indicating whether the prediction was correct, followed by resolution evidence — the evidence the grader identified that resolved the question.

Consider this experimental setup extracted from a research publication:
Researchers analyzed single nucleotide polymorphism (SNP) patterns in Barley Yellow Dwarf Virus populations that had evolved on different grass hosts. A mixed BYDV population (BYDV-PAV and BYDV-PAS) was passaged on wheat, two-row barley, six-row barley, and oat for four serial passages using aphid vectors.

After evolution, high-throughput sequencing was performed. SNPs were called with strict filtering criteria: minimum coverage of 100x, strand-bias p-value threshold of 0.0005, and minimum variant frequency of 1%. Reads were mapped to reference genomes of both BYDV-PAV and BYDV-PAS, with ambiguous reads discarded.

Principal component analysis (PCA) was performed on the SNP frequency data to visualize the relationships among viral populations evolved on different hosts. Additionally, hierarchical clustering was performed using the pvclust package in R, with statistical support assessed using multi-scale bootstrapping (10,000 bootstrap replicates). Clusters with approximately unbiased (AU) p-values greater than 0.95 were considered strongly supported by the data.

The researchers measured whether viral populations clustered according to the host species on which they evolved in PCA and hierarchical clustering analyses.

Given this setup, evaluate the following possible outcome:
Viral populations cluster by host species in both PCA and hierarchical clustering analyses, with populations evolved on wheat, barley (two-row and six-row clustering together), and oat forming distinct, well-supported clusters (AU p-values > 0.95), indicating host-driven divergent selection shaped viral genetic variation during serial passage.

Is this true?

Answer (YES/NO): NO